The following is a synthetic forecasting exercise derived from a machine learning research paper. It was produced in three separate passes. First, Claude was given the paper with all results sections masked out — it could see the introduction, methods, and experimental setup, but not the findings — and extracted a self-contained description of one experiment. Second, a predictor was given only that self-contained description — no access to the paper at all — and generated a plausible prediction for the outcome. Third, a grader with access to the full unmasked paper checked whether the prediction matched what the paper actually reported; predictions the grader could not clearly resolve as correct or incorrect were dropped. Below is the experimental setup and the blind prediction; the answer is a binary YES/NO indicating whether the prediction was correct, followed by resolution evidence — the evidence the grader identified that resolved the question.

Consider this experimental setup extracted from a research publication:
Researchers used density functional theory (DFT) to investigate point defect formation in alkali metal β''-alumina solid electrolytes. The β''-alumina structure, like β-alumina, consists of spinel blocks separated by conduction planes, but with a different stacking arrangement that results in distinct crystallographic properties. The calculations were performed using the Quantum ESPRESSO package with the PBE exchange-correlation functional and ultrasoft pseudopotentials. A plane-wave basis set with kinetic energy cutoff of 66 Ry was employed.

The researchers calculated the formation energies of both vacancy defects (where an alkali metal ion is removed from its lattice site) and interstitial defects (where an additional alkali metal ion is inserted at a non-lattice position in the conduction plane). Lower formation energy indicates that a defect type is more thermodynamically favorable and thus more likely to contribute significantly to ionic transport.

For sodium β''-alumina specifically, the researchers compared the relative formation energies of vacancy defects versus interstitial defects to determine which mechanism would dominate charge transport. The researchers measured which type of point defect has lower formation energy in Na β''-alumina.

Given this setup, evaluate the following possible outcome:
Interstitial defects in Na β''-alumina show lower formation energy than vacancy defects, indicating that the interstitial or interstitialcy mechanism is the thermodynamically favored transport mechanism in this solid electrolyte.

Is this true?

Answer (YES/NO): NO